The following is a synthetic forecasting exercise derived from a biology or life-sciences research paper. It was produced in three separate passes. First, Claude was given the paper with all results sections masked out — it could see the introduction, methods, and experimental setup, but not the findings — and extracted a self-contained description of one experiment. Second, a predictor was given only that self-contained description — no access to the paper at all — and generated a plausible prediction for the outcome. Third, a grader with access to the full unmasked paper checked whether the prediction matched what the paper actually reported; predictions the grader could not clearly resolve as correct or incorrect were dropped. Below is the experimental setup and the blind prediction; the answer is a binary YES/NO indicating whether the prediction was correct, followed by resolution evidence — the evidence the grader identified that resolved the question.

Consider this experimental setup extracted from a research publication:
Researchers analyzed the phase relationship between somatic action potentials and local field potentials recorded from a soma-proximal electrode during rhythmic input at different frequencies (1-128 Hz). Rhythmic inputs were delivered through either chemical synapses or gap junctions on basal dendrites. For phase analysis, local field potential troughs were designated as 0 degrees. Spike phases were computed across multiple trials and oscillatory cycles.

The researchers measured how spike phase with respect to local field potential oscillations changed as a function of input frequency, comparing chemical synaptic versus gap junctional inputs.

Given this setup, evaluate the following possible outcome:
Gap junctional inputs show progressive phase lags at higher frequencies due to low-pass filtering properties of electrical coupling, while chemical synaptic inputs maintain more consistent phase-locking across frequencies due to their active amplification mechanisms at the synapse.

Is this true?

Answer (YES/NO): NO